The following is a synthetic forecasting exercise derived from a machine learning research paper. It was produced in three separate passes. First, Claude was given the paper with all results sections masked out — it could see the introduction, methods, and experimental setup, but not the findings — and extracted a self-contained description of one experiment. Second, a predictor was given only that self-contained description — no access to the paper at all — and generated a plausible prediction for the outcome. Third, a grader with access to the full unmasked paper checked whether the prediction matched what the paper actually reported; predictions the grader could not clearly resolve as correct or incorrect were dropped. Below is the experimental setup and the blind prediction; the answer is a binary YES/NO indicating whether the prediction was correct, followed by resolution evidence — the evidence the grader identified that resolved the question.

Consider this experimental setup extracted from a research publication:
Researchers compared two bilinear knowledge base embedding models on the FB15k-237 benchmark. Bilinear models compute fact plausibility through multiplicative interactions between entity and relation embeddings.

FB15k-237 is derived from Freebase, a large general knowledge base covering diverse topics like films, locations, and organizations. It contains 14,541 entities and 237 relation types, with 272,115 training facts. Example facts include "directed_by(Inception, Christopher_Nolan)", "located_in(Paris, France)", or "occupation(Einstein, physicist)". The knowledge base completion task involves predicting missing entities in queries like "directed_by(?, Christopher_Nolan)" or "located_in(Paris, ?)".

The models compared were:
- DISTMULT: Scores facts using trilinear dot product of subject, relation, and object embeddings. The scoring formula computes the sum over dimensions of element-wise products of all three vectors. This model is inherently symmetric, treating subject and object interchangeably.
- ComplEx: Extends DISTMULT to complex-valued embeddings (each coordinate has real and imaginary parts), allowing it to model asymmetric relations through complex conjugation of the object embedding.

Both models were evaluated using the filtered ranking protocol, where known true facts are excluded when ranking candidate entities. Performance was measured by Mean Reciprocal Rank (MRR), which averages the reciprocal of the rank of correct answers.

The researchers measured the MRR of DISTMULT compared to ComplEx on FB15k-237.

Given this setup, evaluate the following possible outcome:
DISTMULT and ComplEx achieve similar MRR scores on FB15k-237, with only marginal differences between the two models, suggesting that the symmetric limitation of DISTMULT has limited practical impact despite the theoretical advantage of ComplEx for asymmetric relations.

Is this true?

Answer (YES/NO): YES